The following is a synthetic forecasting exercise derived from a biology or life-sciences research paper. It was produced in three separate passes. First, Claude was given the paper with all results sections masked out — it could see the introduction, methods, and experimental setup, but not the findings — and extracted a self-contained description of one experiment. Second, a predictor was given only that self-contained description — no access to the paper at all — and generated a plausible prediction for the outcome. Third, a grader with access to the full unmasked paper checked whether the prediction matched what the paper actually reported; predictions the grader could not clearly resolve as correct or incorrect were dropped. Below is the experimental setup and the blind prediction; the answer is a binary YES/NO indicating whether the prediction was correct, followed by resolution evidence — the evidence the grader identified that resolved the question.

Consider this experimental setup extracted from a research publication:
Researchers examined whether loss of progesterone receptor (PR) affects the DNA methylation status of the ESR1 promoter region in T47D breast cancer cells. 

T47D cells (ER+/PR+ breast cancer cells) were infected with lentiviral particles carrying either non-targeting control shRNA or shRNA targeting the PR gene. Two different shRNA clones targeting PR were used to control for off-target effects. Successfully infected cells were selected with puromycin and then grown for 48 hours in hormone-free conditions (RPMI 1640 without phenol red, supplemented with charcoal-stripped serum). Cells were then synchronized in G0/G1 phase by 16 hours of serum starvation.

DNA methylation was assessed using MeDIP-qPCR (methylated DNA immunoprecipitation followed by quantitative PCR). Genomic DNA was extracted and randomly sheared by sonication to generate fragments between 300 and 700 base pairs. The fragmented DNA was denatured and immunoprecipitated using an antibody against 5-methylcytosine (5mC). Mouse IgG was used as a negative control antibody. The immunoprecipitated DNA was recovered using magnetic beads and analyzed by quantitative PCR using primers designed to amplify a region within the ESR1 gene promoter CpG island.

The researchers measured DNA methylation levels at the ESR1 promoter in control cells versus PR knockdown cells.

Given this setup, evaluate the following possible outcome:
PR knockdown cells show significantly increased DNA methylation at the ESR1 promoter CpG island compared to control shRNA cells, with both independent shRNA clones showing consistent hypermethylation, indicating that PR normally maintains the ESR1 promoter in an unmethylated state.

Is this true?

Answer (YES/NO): NO